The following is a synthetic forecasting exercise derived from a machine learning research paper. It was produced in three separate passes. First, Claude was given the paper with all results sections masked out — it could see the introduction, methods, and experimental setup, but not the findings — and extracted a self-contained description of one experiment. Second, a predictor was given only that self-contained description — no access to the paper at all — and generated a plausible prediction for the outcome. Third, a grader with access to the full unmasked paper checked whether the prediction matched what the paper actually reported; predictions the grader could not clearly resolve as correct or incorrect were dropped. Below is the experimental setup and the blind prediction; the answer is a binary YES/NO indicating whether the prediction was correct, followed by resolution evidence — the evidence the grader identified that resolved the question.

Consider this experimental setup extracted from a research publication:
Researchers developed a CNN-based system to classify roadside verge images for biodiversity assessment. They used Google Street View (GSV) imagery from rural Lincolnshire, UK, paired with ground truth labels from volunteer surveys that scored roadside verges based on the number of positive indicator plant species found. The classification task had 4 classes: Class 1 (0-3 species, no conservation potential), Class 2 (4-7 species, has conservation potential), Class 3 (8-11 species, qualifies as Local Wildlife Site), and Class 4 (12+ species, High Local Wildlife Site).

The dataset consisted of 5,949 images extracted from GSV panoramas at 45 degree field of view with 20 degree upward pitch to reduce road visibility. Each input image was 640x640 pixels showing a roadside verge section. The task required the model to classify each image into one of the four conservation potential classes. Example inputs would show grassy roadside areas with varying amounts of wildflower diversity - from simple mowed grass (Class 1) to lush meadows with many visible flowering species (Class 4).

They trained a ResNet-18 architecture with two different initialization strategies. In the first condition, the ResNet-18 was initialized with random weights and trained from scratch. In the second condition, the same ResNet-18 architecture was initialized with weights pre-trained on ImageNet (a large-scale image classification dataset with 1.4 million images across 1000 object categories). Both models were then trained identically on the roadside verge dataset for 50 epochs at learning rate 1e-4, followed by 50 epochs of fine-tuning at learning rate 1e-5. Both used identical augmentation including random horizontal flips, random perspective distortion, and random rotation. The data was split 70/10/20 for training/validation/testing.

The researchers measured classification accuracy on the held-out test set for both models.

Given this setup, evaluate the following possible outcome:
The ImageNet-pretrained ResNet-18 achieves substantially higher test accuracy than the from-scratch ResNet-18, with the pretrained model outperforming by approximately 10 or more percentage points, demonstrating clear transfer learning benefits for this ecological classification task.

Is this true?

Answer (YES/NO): NO